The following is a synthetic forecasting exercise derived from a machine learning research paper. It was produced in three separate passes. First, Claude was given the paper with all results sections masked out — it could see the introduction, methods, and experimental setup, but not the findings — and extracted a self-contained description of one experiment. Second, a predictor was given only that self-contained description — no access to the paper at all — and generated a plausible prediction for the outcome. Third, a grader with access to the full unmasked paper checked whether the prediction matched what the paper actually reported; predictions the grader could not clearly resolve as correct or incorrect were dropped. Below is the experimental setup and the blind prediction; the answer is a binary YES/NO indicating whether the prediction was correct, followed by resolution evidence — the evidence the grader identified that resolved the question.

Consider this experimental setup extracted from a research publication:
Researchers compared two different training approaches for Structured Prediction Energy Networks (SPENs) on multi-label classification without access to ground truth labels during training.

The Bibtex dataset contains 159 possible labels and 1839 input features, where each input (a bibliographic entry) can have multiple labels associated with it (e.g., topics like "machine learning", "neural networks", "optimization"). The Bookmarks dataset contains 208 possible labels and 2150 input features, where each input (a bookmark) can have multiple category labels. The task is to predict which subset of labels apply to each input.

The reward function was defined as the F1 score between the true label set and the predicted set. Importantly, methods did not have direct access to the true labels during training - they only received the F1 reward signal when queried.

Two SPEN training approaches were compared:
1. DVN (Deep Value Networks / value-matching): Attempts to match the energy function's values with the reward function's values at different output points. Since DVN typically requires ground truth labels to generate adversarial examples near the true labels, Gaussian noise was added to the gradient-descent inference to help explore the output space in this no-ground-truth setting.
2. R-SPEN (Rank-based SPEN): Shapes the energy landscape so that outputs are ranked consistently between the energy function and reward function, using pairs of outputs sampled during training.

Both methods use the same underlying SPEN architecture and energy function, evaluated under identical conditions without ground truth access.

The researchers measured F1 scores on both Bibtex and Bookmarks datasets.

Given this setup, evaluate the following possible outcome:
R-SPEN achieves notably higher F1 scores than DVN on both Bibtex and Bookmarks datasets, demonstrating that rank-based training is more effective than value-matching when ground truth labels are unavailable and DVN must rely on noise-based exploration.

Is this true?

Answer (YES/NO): NO